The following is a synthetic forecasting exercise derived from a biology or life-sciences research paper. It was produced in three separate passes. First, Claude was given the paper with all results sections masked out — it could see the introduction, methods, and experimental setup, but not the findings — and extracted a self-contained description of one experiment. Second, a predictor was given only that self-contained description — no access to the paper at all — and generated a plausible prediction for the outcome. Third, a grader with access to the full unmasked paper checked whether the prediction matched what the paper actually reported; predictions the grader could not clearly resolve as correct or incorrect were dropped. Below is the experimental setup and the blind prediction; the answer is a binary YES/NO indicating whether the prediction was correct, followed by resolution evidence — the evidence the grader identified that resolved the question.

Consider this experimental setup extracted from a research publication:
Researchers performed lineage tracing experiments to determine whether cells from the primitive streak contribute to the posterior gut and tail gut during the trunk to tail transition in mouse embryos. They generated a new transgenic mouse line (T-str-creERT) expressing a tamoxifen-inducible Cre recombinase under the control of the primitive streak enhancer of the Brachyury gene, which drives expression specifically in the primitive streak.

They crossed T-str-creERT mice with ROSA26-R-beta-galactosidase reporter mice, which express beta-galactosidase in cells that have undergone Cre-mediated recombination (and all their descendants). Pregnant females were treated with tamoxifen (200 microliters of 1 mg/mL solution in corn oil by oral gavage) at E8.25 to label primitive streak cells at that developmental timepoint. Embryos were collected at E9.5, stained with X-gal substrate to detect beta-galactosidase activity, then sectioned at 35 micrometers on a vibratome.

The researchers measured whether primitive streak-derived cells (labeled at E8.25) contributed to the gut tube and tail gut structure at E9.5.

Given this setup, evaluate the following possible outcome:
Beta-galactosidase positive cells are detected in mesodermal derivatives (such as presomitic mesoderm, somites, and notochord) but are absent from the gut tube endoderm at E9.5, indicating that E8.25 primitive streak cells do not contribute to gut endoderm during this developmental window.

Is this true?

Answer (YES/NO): NO